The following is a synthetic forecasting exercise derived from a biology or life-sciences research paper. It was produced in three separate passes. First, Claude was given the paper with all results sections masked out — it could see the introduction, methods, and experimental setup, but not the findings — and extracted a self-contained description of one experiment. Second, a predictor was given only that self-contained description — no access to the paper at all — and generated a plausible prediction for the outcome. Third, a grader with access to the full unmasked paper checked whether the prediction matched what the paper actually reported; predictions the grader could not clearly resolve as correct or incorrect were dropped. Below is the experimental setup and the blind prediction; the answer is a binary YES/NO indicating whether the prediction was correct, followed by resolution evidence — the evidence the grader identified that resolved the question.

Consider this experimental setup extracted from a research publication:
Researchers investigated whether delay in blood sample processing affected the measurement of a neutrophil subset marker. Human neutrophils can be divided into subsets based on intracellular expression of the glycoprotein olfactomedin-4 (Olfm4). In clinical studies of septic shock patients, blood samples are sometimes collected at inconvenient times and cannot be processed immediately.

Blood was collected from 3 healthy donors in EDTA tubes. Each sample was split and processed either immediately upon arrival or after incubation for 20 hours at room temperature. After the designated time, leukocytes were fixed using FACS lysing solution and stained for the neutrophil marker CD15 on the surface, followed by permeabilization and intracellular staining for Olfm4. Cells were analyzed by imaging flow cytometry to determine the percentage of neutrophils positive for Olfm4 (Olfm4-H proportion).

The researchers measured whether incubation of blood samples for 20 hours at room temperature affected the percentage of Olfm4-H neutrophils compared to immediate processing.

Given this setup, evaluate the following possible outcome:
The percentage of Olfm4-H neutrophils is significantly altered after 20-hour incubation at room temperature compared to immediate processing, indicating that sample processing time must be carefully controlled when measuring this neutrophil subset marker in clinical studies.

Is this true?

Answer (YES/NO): NO